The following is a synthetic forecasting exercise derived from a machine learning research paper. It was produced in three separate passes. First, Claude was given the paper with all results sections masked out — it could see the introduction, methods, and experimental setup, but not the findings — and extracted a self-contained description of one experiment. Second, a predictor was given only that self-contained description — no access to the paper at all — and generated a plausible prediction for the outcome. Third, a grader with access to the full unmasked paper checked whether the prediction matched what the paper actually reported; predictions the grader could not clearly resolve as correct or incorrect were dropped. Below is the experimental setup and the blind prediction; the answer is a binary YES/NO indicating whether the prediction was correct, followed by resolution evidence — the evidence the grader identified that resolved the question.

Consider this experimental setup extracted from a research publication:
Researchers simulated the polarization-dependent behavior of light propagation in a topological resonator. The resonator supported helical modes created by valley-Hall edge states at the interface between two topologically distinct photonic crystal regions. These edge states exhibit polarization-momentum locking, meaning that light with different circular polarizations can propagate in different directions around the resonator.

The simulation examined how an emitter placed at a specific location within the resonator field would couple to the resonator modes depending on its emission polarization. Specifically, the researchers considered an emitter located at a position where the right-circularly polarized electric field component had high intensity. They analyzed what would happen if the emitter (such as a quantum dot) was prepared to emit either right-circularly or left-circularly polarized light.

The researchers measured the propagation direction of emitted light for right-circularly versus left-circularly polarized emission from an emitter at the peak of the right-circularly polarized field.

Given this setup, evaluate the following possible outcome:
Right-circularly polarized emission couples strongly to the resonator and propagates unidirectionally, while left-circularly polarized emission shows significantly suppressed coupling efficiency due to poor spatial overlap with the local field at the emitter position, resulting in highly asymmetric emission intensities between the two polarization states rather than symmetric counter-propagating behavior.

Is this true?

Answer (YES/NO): NO